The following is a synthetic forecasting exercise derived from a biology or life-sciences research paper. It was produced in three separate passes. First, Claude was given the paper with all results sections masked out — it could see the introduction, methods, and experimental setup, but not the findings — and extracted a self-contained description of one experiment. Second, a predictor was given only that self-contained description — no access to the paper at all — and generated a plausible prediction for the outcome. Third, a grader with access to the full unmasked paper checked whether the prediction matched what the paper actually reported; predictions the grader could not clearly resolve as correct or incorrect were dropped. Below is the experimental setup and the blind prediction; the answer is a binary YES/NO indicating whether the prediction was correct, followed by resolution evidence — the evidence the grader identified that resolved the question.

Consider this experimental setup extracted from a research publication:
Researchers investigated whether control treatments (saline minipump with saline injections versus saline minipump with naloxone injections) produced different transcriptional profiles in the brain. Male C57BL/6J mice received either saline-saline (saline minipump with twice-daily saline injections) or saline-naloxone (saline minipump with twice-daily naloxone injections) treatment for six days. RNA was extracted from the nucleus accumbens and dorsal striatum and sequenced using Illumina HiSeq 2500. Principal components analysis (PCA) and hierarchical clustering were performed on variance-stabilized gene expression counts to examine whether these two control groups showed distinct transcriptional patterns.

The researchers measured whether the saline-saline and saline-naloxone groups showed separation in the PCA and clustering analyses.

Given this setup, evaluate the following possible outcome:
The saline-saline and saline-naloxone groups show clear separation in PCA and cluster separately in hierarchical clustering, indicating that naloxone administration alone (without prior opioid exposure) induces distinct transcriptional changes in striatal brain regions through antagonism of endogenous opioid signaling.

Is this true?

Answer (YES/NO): NO